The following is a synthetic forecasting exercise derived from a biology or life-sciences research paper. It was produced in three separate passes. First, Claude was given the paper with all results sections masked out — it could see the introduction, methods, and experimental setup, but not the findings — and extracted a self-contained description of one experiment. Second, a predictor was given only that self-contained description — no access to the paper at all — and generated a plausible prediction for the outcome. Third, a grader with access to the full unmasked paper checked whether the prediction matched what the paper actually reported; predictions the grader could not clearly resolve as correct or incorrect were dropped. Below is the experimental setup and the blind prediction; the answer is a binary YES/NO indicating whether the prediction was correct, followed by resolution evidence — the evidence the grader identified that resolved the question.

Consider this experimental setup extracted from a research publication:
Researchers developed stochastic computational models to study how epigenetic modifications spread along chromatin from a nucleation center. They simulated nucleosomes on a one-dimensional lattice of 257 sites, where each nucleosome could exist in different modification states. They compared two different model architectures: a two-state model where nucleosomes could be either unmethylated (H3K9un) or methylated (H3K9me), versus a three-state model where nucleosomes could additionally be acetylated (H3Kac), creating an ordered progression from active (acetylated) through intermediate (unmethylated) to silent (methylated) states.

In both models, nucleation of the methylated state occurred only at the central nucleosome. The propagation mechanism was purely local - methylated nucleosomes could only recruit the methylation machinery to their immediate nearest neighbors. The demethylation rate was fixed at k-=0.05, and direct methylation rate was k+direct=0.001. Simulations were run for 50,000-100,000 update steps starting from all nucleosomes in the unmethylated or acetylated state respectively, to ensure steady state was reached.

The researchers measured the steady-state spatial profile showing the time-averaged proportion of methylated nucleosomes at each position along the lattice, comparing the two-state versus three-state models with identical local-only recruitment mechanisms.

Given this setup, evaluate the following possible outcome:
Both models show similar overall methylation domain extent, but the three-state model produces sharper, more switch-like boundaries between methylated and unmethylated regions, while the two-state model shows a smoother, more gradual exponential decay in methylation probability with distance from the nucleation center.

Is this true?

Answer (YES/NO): NO